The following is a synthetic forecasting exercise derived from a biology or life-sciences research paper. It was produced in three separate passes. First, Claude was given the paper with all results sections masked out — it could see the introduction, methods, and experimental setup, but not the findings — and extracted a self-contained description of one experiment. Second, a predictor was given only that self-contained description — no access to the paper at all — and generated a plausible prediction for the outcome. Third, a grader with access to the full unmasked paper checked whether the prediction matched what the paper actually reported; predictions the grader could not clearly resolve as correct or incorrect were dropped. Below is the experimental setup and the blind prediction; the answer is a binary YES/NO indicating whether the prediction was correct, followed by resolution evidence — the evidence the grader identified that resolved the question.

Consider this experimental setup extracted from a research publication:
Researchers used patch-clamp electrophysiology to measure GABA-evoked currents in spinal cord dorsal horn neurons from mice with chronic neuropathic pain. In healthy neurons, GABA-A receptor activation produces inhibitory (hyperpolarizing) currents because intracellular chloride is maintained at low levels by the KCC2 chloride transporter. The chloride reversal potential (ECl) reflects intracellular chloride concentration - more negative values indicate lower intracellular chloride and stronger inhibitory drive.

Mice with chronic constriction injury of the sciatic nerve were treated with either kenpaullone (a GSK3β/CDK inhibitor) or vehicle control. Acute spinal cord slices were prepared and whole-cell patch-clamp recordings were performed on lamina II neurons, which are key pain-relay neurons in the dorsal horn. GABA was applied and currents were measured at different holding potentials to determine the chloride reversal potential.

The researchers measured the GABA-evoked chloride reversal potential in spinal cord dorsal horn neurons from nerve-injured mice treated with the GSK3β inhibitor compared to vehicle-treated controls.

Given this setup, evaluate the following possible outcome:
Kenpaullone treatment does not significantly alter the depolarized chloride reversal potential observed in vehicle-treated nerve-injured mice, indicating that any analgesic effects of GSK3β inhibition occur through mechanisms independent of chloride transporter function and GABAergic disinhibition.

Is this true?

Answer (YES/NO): NO